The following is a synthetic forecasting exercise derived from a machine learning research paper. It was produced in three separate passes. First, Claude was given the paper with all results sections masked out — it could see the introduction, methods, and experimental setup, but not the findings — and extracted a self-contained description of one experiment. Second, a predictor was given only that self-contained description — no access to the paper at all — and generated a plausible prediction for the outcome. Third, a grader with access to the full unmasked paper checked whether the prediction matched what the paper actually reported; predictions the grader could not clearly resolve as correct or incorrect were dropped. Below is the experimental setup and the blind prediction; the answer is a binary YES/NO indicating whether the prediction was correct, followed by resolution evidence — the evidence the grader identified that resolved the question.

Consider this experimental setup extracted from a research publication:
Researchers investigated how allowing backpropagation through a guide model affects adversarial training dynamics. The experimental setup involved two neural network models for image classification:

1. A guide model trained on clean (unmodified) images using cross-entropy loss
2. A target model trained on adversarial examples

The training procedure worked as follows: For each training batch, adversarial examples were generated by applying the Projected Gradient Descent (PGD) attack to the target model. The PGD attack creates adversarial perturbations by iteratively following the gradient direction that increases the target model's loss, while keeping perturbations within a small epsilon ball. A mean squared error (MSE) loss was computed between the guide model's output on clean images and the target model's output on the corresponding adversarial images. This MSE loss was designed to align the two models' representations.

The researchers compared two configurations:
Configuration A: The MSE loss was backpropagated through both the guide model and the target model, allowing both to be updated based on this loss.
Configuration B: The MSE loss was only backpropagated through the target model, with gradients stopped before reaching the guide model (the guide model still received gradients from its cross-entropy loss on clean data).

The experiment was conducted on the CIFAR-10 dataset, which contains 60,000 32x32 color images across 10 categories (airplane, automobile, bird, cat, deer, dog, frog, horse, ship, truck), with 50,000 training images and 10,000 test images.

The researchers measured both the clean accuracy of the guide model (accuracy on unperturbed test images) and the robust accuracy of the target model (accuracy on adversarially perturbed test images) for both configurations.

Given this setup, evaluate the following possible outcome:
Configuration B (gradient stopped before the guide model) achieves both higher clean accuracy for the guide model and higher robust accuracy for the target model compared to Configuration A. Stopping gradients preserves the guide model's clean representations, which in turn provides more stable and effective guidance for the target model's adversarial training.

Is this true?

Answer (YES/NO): NO